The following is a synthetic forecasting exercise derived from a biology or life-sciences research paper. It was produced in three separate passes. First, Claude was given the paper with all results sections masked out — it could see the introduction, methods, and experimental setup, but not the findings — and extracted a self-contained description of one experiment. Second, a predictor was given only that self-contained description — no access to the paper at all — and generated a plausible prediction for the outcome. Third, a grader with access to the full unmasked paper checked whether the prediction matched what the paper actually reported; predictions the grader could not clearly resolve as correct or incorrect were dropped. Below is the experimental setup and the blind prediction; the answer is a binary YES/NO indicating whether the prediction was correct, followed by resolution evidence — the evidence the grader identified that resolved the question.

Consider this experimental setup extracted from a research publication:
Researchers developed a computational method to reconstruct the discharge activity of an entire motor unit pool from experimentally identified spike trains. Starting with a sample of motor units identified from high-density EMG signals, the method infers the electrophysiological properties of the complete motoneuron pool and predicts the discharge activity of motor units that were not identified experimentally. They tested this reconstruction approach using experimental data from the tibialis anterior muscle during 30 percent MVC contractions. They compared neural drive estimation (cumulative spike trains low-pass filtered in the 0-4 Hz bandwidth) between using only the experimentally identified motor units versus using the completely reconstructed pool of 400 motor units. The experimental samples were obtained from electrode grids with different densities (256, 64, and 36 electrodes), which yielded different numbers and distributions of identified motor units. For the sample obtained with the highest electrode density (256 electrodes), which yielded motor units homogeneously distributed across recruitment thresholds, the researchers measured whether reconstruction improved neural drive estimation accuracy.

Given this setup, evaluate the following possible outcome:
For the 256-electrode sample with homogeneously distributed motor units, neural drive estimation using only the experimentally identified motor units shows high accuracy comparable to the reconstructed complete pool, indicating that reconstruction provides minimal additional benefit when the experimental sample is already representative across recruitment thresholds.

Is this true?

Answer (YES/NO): YES